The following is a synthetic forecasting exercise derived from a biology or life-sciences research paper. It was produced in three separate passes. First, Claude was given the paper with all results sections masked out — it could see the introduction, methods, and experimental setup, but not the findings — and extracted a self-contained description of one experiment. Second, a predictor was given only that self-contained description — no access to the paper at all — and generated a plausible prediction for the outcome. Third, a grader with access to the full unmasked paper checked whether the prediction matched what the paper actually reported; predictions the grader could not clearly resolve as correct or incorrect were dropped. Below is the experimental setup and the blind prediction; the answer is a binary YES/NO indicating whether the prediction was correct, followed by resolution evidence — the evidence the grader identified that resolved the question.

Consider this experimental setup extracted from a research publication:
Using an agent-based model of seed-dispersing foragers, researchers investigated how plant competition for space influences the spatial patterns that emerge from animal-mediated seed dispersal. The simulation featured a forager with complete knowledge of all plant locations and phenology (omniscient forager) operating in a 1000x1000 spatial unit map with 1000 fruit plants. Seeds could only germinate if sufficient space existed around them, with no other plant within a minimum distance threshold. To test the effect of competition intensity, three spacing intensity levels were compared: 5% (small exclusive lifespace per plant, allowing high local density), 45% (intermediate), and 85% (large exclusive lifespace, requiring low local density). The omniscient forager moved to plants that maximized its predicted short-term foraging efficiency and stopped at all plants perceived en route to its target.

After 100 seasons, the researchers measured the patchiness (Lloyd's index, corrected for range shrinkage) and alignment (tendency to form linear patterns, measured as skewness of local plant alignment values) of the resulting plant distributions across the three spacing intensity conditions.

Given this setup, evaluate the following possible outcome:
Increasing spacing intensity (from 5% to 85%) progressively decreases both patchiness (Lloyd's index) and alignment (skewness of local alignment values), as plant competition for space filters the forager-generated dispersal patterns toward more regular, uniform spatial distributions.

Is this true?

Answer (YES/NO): YES